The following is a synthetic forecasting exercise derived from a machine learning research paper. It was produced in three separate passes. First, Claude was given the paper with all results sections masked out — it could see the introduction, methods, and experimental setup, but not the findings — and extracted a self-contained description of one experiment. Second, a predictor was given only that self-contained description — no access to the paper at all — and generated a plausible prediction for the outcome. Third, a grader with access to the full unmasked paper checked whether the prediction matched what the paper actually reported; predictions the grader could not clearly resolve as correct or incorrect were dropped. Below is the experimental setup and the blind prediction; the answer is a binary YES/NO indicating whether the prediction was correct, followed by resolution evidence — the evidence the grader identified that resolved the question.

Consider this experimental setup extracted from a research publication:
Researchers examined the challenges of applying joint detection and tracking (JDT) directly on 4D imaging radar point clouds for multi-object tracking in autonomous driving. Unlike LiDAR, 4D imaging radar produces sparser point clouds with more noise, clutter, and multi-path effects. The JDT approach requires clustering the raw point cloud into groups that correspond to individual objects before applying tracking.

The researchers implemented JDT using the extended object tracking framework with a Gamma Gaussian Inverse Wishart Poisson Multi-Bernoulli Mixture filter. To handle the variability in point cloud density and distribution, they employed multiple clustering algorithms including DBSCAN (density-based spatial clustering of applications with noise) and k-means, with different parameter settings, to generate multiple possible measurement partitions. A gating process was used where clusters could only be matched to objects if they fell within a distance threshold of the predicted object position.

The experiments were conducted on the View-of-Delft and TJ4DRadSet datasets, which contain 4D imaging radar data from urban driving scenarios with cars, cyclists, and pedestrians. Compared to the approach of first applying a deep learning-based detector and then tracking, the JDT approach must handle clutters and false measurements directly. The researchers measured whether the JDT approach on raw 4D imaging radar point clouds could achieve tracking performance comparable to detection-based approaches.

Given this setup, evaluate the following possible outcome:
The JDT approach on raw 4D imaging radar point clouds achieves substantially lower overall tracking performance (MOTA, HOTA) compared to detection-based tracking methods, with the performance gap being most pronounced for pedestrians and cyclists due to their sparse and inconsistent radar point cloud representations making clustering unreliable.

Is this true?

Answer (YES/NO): NO